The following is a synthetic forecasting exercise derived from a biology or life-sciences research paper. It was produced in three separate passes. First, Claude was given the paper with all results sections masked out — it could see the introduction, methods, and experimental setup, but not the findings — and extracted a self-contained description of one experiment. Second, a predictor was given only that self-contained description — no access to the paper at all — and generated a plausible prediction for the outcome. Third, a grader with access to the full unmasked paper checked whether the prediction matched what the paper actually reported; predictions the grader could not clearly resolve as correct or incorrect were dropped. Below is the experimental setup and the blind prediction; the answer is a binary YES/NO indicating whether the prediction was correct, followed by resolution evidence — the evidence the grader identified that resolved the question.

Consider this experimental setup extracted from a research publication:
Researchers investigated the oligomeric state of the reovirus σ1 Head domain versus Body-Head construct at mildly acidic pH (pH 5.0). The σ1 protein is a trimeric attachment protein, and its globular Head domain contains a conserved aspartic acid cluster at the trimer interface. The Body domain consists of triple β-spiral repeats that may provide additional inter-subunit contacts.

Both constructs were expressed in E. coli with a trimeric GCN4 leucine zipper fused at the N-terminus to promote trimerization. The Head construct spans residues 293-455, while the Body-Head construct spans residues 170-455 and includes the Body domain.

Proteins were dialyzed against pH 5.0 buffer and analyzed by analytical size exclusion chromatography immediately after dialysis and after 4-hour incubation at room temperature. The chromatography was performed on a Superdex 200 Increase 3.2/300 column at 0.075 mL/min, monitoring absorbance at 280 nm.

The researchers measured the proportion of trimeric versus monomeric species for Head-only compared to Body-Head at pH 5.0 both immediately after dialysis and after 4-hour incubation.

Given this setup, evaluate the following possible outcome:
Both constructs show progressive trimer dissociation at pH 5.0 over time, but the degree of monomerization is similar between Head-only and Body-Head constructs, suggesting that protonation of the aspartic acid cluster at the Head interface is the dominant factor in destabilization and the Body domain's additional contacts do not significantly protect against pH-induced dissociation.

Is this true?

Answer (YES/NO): NO